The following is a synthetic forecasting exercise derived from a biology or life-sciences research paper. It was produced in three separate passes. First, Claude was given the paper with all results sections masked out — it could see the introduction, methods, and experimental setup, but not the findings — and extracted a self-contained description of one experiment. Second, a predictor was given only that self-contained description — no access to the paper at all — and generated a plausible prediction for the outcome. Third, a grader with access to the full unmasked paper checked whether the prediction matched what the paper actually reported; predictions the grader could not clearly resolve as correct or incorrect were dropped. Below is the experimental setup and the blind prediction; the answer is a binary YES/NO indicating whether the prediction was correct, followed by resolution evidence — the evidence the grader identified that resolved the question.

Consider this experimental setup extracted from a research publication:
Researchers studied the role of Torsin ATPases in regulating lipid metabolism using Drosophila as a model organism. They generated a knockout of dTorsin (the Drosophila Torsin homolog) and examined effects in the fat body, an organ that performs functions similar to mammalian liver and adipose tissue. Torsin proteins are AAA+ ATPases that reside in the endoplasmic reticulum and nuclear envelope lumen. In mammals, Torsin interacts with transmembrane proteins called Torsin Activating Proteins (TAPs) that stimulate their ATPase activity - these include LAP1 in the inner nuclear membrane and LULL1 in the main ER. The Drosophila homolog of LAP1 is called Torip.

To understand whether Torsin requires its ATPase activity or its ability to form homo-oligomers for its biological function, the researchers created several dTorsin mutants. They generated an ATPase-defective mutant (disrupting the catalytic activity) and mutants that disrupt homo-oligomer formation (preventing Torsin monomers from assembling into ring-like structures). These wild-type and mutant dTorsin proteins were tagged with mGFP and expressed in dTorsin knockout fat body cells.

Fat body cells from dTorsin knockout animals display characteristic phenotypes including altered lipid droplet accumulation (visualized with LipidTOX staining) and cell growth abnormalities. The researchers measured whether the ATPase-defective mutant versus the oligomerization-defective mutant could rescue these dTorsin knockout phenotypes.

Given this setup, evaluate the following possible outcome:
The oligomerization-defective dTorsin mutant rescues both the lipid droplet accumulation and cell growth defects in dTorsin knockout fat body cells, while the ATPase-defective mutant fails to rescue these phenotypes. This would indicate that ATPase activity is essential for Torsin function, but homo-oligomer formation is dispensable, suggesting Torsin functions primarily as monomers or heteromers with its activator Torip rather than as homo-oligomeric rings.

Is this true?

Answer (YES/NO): NO